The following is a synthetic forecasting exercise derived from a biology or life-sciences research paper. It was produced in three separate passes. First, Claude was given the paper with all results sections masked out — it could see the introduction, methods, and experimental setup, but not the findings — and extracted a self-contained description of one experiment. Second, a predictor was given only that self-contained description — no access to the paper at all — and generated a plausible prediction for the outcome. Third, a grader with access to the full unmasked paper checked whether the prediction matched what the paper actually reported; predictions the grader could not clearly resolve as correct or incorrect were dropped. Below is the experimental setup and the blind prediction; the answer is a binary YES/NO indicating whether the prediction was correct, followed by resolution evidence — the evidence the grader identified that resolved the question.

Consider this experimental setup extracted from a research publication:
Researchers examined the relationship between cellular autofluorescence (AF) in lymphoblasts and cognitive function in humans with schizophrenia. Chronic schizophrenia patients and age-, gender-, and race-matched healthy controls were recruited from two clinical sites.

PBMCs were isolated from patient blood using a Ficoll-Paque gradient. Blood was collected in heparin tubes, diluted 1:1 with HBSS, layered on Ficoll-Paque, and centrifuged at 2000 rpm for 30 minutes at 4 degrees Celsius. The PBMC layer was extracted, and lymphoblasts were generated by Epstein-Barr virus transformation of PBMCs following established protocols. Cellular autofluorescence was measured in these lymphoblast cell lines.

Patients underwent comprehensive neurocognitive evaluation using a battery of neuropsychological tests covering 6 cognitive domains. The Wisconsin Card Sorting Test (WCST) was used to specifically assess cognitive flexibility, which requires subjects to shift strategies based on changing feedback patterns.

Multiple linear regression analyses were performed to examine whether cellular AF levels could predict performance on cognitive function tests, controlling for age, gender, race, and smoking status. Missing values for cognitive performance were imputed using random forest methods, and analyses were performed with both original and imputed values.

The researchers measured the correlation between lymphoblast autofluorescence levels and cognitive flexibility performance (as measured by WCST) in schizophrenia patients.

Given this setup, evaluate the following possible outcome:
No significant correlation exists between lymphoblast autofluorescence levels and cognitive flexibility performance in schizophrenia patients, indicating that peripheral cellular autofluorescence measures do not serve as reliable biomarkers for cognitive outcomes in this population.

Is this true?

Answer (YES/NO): NO